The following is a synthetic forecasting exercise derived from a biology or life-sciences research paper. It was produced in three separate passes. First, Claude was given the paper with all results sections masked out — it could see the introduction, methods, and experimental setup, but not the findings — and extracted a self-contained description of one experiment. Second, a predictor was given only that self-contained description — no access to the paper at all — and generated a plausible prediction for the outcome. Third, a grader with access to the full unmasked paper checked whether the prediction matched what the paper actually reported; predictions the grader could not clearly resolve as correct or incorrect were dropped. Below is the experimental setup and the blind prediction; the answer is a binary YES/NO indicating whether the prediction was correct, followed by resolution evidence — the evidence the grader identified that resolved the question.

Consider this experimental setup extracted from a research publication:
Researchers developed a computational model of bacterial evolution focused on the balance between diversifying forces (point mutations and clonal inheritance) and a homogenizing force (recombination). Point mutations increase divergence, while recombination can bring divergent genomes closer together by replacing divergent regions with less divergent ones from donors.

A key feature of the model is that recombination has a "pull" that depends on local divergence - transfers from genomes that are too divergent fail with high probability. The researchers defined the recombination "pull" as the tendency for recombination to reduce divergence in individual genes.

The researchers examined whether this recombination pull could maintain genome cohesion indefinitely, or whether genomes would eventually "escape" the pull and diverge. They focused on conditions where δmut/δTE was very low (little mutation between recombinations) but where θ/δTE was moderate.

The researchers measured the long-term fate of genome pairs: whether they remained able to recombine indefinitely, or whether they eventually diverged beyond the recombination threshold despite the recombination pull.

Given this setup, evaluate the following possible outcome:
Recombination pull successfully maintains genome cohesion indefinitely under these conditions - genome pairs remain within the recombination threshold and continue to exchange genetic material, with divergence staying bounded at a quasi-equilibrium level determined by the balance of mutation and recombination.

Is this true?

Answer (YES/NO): NO